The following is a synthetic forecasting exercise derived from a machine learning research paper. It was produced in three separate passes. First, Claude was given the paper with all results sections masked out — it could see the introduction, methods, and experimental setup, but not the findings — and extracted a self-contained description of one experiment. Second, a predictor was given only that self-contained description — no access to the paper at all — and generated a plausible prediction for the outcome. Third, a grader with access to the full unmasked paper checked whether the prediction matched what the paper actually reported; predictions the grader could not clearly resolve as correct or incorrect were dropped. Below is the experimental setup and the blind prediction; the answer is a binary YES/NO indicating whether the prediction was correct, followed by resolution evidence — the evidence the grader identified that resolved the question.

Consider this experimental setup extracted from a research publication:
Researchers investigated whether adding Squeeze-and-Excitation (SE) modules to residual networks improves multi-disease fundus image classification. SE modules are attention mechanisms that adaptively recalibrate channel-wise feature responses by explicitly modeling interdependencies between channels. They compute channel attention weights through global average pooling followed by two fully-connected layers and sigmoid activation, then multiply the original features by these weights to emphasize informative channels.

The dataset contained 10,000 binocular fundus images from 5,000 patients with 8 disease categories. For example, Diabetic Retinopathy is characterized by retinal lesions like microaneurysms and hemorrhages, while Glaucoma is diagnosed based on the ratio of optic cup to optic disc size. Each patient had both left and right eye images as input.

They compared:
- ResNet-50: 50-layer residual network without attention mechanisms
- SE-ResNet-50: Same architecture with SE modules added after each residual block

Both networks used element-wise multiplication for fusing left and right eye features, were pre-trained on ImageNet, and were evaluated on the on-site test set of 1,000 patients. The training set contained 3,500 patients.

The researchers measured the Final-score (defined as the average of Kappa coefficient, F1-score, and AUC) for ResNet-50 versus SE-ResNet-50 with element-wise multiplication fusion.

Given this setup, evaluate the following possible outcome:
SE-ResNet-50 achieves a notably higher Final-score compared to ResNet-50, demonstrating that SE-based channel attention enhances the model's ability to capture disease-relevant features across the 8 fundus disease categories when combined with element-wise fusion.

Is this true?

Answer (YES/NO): NO